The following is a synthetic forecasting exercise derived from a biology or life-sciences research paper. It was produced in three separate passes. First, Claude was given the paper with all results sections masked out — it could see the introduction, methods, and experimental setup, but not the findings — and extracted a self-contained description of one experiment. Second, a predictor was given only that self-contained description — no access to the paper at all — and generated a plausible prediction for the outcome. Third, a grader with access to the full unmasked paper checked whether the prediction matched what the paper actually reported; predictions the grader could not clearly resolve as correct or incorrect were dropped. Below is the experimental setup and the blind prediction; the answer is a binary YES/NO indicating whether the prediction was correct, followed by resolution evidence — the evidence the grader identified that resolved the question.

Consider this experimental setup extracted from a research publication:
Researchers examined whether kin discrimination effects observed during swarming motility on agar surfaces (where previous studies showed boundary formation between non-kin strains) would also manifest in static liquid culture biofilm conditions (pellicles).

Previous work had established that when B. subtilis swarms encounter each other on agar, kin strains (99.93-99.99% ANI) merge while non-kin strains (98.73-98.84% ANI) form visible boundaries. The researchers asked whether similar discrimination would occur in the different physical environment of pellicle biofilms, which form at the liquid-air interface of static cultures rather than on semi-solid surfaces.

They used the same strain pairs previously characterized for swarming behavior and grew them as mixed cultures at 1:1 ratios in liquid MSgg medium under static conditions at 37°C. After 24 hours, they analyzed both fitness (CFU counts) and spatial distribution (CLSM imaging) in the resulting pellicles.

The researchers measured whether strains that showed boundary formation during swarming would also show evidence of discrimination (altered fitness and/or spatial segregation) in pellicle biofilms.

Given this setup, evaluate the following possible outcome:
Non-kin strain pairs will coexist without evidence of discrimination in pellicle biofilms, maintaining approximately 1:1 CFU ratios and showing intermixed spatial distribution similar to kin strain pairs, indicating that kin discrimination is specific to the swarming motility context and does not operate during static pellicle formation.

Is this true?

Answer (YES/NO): NO